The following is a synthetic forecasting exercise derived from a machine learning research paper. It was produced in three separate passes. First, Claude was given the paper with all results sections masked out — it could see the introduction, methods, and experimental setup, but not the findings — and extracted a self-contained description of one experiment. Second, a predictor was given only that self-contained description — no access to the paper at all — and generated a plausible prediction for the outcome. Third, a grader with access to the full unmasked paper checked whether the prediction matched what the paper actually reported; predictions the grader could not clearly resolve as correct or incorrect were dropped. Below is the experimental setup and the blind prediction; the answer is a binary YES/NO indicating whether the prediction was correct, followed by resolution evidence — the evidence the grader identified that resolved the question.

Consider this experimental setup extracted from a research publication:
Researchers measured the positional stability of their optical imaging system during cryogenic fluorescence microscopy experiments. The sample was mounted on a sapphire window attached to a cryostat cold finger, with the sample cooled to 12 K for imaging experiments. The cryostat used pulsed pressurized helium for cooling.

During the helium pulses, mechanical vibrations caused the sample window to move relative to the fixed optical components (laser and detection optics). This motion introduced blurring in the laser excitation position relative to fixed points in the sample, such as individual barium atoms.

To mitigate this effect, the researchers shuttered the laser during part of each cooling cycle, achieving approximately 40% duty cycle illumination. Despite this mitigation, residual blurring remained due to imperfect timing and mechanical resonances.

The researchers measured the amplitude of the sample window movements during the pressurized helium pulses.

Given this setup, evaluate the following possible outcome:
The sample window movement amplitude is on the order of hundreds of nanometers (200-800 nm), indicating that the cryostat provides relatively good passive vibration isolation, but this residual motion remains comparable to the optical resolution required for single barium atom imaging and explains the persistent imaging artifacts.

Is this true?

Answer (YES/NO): NO